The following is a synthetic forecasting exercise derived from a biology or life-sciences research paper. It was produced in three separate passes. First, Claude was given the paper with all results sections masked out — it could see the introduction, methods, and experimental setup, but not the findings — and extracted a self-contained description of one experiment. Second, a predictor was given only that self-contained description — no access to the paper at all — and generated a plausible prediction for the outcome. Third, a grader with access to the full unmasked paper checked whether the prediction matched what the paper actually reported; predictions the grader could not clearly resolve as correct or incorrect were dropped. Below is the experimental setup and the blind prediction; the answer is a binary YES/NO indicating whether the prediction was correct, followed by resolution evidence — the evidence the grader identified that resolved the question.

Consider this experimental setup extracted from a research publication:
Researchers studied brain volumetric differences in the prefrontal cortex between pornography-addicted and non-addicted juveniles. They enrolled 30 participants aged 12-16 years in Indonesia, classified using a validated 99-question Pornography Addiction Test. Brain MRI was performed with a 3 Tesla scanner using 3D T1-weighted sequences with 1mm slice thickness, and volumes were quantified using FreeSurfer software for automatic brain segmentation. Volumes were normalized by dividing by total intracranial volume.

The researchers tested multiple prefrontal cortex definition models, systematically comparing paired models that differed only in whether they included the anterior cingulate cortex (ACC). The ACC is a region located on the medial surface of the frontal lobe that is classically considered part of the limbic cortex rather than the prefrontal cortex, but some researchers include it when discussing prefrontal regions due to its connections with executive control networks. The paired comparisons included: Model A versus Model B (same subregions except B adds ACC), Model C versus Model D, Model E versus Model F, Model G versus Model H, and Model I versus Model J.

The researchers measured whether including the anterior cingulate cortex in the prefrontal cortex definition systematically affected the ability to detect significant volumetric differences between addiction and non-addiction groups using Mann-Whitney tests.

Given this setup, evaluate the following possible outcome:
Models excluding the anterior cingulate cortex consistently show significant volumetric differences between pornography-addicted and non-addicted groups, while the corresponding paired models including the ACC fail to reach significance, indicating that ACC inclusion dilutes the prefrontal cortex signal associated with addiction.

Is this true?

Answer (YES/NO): NO